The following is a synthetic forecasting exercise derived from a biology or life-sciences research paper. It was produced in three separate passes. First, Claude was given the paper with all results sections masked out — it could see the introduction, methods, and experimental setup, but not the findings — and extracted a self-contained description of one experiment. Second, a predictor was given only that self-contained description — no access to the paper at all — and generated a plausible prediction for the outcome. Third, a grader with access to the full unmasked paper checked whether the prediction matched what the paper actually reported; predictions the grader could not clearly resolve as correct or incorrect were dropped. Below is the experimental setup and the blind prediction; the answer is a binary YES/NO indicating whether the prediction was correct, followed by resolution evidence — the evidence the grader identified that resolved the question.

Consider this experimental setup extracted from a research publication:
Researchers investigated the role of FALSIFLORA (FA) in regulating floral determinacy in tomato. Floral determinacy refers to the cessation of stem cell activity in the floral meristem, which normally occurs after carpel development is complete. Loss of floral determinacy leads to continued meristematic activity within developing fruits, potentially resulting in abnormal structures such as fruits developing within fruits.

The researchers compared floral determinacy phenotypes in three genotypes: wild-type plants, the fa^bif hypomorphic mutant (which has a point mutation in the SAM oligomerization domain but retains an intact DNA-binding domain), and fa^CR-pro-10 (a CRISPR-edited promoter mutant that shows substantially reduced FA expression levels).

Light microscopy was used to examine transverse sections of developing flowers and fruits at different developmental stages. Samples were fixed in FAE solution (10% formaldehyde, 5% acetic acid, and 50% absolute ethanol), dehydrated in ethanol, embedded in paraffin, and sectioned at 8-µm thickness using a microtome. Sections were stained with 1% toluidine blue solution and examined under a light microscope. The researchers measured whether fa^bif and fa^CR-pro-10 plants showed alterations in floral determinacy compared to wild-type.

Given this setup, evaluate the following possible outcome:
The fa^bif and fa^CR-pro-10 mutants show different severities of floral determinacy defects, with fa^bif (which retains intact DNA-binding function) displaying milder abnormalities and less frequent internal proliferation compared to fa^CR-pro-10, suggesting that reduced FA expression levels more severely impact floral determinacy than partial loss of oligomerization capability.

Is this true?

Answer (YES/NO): NO